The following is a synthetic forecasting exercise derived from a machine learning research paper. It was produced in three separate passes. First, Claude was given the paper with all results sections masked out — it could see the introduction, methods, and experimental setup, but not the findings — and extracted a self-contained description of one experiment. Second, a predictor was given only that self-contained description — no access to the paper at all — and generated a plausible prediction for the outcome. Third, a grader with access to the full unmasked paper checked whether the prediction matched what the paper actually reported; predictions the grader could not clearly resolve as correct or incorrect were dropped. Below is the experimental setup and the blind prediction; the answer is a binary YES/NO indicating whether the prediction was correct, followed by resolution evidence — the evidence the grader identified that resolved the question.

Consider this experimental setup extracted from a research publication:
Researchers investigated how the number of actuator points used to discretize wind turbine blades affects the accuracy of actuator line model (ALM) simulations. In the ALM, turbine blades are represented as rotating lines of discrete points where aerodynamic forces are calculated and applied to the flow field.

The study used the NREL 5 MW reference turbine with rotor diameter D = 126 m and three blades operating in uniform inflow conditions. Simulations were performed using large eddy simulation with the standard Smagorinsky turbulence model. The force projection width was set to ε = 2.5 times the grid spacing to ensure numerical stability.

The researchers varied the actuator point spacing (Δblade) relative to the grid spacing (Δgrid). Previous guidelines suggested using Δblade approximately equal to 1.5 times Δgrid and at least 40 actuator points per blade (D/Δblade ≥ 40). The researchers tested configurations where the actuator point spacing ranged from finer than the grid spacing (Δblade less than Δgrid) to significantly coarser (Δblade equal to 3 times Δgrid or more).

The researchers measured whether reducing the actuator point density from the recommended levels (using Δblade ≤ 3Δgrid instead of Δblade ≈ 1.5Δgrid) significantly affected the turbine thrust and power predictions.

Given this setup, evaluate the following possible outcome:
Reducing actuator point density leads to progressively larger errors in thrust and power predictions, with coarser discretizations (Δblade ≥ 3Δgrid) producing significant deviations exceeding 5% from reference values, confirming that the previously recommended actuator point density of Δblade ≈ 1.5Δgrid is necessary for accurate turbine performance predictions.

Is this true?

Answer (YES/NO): NO